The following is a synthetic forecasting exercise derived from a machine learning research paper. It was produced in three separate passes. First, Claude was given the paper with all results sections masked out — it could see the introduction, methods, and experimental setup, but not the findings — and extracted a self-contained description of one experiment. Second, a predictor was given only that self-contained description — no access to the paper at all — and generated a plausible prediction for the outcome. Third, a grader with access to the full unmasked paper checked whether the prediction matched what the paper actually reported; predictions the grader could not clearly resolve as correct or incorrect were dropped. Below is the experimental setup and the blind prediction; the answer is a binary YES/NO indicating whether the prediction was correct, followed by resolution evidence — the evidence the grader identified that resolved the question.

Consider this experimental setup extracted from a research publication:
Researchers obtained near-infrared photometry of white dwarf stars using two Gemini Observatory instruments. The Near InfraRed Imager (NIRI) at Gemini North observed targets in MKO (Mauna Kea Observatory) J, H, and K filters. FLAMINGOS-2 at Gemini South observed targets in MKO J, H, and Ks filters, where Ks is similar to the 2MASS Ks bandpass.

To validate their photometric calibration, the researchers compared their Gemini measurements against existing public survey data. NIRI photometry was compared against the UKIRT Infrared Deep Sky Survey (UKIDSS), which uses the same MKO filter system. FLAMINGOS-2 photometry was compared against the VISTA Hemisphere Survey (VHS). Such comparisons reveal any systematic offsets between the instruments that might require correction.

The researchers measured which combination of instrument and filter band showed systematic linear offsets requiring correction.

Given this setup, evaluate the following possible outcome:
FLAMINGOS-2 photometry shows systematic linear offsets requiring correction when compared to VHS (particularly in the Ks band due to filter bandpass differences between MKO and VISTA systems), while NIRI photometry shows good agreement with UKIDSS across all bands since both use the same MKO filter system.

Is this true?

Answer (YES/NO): NO